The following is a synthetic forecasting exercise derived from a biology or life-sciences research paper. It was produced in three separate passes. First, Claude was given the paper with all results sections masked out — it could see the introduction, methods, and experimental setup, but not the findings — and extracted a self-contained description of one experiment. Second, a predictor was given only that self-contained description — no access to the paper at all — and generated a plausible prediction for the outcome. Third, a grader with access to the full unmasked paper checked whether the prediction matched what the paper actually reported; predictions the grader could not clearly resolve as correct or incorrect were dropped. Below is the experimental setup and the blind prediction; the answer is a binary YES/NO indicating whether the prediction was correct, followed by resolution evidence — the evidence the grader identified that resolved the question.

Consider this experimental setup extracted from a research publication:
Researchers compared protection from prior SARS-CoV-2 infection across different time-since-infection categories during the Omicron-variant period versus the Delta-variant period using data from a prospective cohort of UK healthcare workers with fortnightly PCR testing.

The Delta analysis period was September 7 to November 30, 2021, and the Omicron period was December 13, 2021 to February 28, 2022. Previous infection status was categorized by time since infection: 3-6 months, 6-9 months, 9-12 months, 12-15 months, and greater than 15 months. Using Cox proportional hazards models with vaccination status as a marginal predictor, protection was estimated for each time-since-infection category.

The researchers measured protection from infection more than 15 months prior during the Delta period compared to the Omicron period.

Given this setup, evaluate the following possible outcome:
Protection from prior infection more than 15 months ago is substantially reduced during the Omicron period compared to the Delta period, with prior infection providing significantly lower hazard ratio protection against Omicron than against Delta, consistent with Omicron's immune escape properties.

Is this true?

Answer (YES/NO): YES